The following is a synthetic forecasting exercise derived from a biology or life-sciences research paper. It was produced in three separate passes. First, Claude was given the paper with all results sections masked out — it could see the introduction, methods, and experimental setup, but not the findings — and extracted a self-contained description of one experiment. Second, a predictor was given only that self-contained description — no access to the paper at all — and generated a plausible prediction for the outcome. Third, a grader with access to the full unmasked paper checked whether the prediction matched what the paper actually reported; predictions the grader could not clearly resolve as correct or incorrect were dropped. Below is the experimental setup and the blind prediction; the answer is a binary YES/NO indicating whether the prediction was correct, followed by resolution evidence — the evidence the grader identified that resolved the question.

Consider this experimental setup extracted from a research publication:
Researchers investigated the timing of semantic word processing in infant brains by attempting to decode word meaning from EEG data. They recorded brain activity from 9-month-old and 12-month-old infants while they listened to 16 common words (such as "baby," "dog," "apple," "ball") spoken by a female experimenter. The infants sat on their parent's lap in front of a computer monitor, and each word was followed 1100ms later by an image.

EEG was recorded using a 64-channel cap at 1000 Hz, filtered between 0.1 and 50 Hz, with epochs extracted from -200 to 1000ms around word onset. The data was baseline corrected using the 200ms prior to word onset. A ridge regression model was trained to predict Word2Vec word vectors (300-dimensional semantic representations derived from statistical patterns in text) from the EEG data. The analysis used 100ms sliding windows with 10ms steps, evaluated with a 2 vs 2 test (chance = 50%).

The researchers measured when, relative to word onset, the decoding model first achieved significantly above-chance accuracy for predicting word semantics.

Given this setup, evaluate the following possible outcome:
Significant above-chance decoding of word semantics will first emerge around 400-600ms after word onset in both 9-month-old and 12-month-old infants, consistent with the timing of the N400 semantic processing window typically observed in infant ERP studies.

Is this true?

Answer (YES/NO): NO